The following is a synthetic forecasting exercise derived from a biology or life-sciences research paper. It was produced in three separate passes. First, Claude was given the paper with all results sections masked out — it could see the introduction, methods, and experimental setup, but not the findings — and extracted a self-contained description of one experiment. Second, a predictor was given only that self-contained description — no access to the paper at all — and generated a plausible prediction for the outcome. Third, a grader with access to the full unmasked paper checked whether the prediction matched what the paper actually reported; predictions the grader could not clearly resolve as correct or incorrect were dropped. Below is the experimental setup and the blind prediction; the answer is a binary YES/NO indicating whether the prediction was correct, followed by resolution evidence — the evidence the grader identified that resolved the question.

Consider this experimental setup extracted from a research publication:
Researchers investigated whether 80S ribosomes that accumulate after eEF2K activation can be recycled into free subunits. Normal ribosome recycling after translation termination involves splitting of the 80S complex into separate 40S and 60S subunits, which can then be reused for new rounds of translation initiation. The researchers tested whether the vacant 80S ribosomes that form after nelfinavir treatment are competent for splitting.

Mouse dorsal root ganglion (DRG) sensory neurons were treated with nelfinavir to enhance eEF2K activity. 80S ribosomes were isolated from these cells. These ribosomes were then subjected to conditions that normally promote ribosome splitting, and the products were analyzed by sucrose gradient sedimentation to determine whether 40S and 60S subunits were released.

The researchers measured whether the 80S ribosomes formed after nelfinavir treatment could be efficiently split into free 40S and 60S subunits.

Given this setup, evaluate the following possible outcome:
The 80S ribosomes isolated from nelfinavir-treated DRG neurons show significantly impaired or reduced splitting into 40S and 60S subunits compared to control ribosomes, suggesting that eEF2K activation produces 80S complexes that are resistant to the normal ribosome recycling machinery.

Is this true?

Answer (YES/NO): YES